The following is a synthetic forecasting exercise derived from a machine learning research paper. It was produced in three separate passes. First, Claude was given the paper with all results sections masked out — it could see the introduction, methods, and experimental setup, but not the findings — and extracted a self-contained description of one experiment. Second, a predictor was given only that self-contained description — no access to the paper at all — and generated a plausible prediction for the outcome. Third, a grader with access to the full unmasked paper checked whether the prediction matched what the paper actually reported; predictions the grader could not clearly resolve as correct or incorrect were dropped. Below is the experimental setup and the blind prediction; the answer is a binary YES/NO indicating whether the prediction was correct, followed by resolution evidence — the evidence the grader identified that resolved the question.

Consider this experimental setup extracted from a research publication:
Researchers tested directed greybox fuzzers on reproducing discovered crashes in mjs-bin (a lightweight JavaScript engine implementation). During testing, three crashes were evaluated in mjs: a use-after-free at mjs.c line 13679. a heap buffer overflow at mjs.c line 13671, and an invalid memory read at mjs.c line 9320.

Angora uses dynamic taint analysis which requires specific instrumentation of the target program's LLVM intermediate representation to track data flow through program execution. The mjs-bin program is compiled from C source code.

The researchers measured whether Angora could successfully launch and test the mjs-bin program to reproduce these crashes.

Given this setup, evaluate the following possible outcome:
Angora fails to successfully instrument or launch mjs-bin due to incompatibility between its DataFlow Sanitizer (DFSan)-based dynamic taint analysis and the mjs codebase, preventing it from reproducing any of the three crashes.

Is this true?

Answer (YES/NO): YES